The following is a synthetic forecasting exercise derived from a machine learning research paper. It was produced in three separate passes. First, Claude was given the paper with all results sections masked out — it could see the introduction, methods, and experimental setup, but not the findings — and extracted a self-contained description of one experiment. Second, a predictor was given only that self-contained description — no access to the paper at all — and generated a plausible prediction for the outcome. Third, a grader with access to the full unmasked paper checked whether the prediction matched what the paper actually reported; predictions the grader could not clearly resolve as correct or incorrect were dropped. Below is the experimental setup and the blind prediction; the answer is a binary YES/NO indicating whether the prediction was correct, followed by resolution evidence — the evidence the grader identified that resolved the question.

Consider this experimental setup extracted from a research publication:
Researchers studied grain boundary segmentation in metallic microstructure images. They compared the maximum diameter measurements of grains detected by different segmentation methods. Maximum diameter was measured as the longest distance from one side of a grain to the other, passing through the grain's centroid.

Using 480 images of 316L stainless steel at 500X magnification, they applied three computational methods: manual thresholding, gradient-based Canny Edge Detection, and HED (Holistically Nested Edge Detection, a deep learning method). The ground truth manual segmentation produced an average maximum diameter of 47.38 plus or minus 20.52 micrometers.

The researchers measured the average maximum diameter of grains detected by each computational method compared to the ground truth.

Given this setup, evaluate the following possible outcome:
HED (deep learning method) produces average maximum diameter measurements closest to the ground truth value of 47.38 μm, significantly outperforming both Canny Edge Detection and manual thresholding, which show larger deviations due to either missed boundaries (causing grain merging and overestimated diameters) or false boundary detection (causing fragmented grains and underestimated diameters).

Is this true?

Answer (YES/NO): NO